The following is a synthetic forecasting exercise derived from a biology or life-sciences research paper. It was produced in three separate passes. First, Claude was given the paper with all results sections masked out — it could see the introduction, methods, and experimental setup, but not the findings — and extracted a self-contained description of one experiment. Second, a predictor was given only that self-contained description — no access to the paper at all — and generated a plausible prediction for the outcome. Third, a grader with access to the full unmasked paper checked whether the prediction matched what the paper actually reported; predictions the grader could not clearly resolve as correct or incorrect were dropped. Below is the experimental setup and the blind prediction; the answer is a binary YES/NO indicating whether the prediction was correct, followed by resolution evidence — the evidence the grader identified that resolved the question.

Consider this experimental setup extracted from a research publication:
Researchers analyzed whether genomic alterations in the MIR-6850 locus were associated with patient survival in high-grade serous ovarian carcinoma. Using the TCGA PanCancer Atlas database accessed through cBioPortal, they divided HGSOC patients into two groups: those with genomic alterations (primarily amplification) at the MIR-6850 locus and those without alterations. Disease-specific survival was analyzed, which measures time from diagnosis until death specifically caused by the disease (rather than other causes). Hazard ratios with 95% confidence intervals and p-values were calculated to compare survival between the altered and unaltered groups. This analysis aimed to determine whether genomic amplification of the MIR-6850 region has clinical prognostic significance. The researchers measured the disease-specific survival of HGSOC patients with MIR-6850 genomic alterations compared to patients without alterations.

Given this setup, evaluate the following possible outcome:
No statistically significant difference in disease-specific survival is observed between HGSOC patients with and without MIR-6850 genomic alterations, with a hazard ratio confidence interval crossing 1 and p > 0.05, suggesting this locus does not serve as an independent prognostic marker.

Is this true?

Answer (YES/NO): NO